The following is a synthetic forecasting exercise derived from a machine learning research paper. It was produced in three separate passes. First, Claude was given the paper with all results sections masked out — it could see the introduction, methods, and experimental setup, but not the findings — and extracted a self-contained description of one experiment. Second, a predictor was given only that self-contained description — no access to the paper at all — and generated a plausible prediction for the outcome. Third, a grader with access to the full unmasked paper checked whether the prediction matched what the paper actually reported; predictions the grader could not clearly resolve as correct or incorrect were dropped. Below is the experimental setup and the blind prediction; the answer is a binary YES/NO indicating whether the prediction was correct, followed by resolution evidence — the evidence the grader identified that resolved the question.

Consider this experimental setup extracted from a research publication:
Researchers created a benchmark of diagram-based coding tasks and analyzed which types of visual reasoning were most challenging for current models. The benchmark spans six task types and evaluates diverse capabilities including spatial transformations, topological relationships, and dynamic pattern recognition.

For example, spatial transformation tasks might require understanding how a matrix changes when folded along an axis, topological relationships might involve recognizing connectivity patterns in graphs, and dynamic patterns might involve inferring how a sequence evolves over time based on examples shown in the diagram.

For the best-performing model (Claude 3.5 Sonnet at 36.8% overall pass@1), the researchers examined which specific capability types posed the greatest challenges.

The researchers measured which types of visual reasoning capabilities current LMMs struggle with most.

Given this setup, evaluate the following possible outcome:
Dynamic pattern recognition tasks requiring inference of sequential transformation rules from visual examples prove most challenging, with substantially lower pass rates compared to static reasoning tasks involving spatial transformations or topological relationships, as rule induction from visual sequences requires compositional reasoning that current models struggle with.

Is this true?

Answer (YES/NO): NO